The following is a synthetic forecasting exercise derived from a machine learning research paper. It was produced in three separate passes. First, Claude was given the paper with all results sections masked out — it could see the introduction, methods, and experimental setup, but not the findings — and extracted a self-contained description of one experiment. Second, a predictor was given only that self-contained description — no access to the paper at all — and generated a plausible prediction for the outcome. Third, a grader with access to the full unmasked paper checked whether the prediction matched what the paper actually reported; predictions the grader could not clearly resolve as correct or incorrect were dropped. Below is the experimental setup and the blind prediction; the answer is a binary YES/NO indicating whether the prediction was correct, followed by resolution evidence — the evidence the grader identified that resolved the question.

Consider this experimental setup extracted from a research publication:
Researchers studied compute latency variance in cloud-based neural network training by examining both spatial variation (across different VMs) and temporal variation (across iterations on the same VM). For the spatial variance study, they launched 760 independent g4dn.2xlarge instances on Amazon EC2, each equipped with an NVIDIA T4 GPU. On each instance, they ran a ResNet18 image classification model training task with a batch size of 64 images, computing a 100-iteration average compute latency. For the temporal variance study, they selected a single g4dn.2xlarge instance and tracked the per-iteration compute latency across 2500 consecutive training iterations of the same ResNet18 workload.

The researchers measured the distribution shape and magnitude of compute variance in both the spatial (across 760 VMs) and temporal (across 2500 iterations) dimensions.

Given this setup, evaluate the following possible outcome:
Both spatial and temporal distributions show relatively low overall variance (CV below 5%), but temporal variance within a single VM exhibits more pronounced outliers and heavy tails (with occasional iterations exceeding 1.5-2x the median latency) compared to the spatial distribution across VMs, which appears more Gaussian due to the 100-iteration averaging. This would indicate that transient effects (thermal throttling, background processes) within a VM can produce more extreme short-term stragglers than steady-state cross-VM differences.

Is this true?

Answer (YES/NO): NO